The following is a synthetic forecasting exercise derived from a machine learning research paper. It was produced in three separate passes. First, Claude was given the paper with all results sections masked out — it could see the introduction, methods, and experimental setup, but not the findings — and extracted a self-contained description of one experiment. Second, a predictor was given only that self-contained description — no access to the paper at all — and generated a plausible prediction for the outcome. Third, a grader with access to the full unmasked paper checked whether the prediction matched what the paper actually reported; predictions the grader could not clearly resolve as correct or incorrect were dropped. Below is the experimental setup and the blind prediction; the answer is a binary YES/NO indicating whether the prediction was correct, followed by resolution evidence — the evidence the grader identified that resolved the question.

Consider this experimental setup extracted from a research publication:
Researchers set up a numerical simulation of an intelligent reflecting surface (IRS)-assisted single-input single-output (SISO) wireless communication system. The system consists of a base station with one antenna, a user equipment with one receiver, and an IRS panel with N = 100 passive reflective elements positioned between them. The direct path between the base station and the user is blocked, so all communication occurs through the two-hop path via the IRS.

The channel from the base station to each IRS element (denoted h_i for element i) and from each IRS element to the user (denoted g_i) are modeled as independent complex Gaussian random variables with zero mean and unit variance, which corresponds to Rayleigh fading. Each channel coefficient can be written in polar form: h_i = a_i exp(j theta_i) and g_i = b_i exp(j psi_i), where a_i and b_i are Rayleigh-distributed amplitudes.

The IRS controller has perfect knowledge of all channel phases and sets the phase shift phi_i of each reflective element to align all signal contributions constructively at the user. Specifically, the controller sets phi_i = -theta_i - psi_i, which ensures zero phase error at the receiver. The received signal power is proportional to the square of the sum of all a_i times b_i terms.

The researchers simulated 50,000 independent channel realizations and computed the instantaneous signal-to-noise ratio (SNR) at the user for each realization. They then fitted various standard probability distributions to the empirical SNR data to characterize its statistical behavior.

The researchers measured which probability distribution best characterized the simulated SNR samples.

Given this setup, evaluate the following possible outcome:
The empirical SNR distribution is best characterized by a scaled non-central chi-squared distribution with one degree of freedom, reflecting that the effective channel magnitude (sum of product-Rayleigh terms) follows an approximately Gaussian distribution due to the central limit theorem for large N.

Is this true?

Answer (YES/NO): YES